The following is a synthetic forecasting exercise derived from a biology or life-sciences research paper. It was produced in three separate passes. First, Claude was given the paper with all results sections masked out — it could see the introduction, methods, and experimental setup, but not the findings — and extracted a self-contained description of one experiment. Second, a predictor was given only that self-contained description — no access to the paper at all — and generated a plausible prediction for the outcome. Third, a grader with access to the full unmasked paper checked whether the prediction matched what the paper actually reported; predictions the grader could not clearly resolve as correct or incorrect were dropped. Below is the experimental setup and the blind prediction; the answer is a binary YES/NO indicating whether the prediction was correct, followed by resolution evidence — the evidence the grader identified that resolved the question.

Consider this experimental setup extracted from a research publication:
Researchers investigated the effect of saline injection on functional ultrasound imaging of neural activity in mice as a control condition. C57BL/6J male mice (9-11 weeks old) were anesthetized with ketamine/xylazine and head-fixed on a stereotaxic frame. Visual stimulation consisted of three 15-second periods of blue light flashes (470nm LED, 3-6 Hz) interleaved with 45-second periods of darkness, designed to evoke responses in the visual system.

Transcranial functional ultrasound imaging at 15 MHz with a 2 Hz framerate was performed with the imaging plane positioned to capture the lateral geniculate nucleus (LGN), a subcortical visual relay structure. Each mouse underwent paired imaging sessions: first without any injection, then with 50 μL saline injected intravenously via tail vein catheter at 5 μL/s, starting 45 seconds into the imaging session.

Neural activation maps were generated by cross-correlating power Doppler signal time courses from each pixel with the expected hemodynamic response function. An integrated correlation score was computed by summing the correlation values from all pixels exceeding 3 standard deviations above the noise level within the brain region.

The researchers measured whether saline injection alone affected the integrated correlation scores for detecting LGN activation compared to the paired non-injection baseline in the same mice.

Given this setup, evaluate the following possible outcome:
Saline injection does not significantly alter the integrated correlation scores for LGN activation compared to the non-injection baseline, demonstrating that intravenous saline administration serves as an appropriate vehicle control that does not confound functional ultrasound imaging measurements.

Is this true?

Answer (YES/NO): NO